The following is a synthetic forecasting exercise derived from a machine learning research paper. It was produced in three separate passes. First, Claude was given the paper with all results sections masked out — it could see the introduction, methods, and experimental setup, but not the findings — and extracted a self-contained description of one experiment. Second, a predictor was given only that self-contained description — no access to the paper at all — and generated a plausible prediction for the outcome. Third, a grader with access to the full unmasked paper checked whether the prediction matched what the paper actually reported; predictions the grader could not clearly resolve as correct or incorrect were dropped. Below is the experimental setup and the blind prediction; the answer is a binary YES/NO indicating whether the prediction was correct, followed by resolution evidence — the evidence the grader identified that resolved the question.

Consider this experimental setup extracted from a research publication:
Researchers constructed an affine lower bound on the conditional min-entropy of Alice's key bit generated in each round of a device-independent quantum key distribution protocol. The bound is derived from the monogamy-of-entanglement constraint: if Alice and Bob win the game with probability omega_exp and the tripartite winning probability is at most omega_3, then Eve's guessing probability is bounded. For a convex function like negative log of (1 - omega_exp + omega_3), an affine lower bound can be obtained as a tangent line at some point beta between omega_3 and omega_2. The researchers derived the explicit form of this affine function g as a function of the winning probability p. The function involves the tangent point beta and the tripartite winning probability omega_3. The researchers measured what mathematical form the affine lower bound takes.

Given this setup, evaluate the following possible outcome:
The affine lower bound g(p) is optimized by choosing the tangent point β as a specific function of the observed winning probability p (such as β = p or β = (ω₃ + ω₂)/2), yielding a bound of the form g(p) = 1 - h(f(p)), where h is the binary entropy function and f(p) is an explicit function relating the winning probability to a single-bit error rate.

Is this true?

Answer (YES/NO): NO